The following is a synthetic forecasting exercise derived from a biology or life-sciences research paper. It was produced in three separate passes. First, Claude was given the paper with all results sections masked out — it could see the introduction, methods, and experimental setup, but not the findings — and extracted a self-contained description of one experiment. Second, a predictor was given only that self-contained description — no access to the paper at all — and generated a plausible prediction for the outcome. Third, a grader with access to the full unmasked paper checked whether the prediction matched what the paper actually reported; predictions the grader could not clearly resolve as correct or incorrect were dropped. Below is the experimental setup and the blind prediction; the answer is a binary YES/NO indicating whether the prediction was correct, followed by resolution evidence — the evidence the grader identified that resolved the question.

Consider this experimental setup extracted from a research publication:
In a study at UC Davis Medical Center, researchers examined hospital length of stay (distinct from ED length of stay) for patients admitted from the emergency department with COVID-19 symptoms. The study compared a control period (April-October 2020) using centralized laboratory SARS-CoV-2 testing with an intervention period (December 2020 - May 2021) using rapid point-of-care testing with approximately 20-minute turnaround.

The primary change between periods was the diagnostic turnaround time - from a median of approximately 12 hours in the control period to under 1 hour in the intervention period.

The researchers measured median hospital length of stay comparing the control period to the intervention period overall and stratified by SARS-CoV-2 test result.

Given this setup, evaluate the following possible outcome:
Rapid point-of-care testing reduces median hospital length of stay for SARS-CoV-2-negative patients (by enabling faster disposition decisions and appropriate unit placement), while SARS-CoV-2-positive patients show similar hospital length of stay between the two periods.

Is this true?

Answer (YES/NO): NO